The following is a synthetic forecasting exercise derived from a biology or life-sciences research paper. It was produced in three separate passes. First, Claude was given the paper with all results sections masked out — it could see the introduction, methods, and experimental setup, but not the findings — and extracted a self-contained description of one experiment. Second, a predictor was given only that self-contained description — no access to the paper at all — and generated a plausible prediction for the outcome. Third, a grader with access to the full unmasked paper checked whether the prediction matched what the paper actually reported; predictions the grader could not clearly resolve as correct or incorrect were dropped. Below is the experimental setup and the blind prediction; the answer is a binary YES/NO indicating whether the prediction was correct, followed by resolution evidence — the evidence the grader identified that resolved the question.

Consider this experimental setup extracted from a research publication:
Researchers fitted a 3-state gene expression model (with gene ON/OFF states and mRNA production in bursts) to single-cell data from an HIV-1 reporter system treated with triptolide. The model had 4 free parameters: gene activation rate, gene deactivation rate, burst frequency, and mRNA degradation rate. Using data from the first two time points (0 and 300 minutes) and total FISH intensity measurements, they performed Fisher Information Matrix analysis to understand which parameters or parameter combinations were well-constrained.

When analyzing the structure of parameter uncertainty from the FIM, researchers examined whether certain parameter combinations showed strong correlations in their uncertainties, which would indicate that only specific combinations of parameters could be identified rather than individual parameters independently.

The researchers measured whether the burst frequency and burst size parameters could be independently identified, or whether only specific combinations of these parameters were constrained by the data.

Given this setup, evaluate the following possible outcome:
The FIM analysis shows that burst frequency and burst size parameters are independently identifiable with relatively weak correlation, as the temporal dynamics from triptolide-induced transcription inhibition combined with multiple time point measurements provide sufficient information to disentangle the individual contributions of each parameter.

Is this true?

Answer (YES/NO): NO